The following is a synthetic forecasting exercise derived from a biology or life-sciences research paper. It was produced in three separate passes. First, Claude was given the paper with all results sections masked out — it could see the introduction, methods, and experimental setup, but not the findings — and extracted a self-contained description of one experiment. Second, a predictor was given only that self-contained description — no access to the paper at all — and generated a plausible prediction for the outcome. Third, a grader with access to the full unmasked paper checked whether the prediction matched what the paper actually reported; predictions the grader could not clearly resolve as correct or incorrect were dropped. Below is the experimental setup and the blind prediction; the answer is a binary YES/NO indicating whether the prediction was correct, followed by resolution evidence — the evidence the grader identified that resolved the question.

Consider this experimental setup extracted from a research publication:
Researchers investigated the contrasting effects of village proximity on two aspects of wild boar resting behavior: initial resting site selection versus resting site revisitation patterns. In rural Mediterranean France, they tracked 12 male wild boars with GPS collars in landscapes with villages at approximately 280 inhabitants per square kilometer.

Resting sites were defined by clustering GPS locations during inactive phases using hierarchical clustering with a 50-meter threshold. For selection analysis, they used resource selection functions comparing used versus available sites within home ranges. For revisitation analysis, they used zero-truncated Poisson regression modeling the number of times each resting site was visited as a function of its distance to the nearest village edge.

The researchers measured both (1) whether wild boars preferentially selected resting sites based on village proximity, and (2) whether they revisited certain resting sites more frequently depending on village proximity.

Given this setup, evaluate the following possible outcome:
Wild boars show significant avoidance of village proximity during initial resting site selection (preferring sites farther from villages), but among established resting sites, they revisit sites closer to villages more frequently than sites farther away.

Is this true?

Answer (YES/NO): NO